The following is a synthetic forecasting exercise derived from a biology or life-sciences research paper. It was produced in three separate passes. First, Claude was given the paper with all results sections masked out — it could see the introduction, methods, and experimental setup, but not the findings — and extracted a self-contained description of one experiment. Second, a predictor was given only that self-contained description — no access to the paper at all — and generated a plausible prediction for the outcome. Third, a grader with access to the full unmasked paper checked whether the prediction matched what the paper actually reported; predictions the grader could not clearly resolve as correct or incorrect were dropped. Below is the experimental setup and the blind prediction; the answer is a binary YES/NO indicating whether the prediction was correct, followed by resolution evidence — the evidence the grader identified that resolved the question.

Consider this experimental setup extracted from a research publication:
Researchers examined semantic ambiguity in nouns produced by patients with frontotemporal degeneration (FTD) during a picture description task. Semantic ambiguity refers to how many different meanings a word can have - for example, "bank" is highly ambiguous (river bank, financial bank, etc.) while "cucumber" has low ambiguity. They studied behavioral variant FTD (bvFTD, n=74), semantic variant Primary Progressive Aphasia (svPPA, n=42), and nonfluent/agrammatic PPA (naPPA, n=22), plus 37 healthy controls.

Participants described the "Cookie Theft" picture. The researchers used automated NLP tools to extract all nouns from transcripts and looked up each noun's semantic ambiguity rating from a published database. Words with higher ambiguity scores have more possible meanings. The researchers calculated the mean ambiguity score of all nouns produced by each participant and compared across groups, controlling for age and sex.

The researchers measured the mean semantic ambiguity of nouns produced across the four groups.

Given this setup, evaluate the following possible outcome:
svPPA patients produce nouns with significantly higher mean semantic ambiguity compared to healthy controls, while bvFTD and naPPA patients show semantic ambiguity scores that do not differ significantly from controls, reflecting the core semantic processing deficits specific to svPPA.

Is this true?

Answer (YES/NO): YES